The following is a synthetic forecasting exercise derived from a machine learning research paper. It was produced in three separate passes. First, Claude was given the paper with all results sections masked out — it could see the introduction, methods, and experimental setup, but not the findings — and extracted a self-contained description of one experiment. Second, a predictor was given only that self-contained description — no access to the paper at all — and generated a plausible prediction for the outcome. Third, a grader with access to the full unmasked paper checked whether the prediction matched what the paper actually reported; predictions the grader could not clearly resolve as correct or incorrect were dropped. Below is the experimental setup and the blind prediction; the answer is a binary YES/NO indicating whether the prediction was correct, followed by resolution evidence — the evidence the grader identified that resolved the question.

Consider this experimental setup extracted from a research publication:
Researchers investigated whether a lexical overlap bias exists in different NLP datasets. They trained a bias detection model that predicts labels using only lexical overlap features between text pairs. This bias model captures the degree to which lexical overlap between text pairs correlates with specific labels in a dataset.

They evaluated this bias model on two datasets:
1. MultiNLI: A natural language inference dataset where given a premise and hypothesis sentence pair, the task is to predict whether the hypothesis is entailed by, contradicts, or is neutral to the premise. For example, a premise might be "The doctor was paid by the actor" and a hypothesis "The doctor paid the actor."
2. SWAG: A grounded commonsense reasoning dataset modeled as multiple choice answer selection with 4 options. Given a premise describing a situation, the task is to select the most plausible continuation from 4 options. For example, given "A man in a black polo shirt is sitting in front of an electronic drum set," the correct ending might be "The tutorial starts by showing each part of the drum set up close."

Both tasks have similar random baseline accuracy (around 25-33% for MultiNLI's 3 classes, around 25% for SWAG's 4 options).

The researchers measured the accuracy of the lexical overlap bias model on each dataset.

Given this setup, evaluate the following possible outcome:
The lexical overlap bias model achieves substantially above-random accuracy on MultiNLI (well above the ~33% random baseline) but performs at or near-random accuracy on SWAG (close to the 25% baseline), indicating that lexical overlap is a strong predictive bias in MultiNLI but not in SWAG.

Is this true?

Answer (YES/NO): YES